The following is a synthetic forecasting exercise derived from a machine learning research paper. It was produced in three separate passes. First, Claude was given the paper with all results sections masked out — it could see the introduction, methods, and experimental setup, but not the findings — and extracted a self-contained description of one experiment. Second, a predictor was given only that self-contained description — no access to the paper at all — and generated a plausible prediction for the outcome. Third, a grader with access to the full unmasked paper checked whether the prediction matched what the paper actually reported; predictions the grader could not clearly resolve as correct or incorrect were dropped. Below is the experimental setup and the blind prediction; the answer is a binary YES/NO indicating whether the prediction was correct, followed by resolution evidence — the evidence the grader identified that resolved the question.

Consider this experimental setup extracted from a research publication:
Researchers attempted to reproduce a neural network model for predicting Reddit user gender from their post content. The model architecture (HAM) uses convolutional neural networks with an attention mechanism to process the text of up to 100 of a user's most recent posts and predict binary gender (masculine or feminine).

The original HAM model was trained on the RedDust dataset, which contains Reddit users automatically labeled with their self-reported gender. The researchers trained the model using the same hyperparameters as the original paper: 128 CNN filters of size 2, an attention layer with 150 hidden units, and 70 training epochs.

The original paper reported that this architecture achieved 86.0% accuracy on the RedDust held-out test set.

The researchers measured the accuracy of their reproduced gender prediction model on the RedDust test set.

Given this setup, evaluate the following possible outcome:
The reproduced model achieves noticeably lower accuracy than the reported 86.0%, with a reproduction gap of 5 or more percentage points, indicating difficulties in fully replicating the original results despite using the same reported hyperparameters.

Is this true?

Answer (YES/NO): NO